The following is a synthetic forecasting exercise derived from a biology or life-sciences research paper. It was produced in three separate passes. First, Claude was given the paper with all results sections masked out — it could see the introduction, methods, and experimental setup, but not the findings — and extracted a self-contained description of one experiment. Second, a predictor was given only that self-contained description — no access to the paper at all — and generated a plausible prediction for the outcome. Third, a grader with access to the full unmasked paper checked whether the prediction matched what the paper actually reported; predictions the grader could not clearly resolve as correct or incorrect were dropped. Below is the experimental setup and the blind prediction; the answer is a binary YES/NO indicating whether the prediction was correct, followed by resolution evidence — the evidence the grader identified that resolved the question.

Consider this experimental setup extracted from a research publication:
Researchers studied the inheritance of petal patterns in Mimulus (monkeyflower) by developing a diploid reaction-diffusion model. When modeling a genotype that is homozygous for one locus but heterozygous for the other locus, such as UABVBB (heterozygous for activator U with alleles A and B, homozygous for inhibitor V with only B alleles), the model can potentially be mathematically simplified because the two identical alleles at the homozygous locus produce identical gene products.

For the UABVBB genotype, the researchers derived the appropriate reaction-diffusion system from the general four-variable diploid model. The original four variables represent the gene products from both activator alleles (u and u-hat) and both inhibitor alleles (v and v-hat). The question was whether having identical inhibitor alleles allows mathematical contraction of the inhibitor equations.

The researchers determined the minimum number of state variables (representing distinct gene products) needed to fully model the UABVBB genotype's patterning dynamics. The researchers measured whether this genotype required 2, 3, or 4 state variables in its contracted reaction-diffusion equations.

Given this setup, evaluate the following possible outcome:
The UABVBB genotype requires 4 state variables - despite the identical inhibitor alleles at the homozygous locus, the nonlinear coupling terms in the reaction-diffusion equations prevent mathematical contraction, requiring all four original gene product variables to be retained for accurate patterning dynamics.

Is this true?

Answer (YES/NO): NO